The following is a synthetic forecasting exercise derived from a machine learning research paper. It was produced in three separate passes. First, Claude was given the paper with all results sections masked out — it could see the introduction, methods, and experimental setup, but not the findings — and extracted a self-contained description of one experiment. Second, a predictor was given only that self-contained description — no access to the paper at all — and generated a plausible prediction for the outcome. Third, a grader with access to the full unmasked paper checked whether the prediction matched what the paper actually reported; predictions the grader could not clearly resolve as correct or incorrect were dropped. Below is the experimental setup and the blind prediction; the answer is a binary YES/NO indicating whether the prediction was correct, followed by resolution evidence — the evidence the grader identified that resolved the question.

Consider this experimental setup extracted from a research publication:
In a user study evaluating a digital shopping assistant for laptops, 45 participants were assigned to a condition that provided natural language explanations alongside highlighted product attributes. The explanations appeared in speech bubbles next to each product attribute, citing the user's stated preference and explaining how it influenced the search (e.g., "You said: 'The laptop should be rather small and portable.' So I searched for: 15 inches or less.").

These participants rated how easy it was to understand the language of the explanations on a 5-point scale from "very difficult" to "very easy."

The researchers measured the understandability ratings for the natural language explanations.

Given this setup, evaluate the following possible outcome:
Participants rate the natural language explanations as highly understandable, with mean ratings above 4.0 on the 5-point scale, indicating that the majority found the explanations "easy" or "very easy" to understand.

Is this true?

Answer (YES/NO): YES